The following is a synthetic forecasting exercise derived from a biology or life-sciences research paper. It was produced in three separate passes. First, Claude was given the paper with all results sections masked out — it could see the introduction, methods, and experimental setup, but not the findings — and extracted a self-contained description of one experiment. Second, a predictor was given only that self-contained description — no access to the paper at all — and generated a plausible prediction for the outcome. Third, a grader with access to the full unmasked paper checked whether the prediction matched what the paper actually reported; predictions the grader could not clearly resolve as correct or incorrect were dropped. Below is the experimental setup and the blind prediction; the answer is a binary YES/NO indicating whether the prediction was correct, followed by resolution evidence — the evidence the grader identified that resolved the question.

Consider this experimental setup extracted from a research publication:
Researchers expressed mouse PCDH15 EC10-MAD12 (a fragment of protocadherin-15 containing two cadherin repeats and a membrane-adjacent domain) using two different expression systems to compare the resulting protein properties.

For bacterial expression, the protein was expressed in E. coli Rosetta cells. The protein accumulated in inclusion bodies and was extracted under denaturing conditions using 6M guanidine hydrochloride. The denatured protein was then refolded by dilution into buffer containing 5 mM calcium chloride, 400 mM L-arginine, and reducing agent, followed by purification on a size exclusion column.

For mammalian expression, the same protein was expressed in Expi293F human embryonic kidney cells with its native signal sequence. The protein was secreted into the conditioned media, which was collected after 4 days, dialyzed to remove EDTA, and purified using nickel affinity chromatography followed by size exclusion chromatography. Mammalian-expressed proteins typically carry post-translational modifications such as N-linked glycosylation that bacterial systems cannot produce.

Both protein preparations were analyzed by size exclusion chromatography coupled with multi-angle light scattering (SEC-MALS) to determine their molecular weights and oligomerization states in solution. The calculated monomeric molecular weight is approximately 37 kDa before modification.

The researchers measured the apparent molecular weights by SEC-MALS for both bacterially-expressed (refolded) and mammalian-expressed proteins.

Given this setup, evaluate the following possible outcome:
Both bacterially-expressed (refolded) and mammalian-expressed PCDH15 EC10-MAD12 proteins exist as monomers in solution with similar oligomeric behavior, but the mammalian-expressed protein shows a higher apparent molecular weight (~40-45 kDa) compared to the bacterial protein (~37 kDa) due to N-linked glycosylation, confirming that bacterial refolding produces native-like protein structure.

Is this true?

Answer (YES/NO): NO